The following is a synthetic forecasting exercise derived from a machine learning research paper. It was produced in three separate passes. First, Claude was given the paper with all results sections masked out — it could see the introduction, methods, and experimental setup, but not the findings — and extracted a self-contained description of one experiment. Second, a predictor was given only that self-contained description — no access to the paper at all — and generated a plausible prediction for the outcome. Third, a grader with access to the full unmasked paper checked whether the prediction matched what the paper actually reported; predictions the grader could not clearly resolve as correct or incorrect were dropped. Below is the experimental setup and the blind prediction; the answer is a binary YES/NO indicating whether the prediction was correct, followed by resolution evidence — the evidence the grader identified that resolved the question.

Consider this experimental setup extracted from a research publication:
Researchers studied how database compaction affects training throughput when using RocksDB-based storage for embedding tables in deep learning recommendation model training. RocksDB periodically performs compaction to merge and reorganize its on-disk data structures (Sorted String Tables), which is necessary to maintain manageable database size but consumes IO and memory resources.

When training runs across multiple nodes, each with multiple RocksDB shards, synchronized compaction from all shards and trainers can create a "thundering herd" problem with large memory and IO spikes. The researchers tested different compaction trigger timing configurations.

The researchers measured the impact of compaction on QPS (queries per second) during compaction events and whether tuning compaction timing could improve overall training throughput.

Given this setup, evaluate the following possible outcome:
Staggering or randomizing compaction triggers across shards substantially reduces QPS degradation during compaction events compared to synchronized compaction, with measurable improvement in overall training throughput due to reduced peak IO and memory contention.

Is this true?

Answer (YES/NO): NO